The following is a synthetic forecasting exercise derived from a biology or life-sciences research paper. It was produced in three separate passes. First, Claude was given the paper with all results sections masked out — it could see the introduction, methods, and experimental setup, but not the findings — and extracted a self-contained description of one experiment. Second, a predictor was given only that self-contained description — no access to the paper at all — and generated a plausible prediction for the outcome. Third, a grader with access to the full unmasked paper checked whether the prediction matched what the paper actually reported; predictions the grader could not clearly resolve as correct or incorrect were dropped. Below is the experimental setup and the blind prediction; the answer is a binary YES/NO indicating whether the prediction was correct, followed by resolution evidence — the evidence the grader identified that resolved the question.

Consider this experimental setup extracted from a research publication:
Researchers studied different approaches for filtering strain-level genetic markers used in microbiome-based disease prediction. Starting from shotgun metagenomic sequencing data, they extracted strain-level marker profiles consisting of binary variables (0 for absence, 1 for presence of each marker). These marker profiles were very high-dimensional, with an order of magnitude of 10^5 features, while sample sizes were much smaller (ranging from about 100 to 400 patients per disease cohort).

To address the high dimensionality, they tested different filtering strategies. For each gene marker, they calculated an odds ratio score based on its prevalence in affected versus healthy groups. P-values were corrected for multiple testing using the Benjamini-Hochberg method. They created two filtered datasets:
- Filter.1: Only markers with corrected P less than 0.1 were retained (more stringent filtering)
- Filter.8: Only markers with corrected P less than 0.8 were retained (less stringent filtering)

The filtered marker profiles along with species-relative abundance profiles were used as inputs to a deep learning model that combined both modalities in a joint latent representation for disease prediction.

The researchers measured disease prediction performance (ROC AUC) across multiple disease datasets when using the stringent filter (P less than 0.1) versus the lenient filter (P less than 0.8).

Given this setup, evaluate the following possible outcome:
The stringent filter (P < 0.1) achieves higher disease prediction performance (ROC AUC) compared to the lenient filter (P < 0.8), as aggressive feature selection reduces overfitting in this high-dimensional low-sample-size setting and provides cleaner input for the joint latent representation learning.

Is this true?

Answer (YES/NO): NO